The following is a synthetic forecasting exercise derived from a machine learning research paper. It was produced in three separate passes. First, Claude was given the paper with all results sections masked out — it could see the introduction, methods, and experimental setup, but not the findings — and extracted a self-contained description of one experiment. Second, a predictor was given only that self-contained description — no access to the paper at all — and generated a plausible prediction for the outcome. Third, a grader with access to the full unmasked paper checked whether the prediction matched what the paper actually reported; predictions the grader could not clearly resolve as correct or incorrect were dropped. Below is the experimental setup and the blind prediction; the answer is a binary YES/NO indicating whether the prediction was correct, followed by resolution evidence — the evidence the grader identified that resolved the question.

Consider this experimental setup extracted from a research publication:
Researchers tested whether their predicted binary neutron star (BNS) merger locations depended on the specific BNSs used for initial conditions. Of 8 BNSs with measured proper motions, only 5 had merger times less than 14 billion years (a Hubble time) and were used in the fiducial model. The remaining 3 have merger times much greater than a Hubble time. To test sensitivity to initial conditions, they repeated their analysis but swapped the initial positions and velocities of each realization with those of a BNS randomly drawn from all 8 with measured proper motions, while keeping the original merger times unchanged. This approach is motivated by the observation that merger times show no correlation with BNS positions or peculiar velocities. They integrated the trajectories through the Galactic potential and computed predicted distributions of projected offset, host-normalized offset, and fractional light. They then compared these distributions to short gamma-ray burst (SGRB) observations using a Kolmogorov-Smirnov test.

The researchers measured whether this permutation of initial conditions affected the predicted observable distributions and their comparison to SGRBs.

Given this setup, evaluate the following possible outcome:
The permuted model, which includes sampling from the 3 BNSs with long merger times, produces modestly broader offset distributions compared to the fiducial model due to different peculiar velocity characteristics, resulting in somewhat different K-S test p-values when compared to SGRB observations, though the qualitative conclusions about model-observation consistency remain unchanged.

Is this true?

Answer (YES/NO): NO